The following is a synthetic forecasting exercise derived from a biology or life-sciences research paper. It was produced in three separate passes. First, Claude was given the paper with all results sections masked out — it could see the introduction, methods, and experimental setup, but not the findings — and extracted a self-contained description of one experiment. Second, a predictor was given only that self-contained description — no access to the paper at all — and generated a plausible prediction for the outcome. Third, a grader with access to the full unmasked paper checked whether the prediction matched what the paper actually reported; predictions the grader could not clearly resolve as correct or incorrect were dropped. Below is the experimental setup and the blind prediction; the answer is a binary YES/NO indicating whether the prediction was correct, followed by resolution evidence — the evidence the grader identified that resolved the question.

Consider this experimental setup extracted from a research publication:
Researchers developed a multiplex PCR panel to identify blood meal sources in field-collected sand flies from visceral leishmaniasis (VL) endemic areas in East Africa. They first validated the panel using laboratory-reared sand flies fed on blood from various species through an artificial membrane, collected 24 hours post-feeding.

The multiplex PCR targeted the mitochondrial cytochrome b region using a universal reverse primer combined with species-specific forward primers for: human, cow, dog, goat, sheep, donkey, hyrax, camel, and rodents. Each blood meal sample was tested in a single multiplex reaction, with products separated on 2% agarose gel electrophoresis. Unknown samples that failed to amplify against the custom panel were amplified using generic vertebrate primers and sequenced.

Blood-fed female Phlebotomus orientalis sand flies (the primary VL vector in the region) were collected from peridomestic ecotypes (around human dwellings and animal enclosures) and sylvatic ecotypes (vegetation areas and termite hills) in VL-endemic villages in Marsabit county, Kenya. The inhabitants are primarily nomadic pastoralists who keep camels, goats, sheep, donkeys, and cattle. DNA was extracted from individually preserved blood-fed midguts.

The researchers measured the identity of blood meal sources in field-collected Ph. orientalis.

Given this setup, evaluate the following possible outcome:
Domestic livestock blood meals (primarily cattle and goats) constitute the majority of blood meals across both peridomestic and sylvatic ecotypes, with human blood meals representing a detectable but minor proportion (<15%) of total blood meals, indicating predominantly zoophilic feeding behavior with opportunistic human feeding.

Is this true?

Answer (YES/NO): NO